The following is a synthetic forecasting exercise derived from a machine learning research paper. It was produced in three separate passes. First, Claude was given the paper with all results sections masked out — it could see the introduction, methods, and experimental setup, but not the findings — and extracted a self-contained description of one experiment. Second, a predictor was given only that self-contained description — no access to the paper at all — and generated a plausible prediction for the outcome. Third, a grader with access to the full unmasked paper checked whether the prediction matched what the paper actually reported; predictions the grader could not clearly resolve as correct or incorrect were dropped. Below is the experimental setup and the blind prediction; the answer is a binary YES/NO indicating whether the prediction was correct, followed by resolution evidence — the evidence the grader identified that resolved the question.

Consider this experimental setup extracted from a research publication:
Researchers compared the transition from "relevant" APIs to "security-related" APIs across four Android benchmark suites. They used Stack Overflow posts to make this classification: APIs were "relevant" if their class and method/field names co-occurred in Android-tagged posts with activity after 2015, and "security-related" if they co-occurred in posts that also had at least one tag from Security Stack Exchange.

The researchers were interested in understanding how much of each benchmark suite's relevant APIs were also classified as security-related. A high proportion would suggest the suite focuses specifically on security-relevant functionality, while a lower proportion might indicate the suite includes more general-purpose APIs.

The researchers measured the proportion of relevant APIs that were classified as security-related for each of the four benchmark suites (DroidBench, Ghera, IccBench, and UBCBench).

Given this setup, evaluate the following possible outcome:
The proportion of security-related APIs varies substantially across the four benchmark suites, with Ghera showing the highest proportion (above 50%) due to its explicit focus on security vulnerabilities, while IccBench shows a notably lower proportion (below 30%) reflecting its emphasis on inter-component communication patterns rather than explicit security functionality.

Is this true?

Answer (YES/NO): NO